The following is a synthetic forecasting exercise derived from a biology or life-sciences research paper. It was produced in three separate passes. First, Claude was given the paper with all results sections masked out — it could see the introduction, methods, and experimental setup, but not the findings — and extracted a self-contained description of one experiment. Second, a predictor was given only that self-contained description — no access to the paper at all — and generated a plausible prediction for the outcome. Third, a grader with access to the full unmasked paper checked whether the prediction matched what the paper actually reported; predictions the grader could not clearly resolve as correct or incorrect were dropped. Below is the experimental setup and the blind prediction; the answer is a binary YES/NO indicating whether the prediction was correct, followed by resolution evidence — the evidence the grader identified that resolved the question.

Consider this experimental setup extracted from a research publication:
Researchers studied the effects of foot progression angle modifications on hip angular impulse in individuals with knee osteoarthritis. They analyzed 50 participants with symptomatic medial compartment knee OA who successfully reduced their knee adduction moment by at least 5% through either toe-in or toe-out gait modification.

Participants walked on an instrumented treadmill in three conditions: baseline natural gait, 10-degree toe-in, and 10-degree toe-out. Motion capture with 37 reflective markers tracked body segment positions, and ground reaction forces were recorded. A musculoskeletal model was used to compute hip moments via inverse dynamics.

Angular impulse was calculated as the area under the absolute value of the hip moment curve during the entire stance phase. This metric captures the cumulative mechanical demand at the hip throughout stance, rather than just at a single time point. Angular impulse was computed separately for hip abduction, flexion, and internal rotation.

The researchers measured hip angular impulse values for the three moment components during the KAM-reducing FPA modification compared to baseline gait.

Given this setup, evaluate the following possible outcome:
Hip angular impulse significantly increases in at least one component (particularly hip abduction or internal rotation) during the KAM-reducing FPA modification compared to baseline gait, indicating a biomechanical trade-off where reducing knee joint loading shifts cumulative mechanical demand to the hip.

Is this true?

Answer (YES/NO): NO